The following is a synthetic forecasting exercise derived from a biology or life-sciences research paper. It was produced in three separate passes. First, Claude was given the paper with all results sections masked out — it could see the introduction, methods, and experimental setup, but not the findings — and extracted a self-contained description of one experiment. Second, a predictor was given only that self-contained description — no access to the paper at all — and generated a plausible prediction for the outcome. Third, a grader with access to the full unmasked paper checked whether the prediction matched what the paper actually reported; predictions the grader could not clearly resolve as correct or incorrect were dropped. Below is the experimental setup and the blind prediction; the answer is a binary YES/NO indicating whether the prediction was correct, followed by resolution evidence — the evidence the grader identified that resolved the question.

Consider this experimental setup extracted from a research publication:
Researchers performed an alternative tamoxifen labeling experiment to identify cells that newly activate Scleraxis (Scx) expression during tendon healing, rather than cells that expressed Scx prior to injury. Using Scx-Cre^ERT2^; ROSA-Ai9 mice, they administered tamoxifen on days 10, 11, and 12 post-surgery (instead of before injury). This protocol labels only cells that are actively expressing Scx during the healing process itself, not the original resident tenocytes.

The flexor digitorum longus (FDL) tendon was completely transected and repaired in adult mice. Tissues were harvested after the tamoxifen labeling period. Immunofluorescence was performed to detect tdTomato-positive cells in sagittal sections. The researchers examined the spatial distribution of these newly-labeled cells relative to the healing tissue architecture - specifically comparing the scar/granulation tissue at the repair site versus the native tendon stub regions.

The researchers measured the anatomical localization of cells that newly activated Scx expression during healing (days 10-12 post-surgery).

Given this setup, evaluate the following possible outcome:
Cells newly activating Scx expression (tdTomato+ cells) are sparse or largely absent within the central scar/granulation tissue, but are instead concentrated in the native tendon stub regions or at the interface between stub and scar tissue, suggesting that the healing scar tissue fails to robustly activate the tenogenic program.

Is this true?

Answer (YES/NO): NO